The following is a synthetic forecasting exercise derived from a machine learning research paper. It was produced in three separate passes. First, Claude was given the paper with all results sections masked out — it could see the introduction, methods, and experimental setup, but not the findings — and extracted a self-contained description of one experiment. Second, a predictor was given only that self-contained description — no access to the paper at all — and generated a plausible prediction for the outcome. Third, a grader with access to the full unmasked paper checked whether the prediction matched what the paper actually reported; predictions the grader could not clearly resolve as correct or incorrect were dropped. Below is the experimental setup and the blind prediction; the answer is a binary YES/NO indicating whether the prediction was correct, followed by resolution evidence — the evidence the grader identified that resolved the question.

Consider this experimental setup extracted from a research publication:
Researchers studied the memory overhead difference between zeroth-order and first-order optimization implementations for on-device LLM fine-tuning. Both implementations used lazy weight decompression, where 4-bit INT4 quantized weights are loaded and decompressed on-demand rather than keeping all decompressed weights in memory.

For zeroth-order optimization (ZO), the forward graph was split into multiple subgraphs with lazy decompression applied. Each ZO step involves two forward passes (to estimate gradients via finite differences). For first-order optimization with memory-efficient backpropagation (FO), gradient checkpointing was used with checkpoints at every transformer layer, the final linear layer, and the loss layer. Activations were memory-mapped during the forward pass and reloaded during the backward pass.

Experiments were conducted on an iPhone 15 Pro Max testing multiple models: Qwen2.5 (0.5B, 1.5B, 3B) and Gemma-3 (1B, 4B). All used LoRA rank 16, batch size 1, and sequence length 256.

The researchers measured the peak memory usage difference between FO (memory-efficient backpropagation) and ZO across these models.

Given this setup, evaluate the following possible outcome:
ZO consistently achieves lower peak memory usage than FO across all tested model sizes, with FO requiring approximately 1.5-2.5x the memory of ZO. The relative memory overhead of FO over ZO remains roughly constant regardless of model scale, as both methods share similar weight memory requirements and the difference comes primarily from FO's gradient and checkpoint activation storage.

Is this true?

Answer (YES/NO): NO